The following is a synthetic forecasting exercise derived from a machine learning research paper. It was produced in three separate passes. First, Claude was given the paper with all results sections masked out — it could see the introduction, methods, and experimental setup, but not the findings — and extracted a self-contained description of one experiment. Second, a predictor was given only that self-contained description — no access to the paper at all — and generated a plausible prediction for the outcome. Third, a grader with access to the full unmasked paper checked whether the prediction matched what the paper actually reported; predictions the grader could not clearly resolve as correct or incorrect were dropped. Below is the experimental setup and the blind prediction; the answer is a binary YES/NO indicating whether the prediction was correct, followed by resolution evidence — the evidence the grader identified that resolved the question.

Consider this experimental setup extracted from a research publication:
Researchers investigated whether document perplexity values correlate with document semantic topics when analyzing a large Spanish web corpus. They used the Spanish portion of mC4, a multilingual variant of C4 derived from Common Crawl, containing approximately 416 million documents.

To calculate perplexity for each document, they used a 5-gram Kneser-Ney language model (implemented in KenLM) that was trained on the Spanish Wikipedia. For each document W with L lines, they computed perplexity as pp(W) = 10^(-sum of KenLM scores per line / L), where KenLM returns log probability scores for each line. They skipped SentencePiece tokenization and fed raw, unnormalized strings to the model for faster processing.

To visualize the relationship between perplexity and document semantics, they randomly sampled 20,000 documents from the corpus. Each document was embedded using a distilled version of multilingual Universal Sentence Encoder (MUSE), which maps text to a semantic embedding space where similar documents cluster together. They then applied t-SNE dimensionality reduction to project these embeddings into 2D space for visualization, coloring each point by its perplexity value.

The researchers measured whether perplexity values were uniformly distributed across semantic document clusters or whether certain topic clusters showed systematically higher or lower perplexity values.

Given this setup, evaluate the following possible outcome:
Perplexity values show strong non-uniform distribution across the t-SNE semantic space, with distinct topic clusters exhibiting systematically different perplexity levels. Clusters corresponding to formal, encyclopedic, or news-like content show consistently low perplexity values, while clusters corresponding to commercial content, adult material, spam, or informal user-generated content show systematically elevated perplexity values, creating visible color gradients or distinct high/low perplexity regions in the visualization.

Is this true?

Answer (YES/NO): NO